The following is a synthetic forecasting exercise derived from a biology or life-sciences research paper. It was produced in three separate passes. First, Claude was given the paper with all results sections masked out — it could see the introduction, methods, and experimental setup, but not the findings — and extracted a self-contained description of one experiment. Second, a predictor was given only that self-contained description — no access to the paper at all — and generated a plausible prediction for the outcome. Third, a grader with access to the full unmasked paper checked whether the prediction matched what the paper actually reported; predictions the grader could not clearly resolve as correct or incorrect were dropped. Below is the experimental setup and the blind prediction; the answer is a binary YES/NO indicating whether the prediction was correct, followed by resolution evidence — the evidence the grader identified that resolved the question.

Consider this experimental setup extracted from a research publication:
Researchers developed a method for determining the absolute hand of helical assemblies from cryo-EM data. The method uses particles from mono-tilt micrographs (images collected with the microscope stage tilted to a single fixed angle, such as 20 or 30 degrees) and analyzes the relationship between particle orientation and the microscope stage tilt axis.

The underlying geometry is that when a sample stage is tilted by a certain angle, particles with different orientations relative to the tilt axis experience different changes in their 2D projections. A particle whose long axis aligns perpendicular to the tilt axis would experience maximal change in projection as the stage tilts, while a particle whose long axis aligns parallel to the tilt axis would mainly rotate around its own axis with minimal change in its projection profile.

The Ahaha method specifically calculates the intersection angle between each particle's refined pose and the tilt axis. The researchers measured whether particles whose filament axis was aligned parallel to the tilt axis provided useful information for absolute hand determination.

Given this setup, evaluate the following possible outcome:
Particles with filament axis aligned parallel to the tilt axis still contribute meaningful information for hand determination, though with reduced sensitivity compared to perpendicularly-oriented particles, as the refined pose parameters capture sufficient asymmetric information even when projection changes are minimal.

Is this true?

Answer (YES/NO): NO